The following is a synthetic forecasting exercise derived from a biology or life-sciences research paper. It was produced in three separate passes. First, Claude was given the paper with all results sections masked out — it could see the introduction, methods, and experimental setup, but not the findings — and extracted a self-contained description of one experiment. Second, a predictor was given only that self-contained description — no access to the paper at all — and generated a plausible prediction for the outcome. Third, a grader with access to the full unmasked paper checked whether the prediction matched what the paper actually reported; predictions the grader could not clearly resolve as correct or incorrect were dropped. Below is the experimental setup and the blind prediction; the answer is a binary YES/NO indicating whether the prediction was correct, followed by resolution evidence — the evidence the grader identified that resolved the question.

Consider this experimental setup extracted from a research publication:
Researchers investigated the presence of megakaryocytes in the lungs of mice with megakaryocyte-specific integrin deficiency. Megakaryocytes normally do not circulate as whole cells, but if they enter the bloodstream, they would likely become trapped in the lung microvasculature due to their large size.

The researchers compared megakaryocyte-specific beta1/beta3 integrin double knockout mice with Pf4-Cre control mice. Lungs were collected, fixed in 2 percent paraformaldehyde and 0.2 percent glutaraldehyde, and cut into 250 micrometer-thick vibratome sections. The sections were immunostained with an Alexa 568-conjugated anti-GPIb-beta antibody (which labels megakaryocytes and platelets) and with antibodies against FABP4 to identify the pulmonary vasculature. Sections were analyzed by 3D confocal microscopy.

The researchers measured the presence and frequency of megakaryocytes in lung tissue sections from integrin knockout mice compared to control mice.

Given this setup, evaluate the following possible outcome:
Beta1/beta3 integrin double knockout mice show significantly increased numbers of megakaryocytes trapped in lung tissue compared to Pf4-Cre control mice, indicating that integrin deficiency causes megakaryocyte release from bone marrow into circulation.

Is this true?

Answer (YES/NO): YES